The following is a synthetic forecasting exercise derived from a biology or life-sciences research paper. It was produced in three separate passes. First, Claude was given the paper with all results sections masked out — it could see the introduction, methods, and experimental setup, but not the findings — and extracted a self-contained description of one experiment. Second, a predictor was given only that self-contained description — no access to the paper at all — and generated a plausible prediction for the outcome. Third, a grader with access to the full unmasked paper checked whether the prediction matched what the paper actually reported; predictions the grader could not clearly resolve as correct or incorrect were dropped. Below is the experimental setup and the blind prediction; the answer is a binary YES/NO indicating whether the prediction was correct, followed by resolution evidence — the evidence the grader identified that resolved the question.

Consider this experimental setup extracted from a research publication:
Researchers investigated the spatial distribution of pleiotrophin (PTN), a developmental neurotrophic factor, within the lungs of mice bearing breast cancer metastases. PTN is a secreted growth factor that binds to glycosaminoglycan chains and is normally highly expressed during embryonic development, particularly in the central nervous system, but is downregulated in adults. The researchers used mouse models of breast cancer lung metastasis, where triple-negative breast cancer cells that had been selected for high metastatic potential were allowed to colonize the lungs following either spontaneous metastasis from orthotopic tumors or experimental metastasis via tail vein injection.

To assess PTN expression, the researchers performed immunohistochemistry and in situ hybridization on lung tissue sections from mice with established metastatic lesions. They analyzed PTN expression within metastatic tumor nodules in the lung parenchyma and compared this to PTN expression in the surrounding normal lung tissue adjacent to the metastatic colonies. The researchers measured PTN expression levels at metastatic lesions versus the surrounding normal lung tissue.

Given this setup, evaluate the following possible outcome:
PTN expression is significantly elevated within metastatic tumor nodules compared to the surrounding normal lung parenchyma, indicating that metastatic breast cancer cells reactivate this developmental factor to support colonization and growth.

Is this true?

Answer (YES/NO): YES